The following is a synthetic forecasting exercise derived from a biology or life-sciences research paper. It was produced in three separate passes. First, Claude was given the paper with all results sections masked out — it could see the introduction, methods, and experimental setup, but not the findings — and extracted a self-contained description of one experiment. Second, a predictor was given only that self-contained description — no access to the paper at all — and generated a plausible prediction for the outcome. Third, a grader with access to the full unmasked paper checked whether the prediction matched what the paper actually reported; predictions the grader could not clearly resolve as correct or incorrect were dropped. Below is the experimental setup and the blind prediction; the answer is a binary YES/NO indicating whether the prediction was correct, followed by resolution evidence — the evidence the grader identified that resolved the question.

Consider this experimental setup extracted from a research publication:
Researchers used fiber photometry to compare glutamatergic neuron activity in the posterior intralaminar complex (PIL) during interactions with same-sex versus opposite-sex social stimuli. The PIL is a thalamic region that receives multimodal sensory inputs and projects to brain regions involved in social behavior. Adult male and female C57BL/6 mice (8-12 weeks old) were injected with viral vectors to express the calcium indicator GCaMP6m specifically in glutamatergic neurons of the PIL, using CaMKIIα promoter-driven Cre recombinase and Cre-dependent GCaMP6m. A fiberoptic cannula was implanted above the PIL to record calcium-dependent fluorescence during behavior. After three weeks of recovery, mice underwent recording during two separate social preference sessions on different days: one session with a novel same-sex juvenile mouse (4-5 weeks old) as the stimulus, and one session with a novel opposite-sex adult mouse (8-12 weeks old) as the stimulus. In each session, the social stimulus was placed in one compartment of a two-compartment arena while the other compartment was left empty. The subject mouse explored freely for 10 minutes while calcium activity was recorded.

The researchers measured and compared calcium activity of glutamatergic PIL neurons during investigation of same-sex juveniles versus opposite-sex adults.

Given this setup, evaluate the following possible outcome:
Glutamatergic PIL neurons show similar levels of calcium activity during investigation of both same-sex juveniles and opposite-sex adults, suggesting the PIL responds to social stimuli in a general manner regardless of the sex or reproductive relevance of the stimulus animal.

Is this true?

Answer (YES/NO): YES